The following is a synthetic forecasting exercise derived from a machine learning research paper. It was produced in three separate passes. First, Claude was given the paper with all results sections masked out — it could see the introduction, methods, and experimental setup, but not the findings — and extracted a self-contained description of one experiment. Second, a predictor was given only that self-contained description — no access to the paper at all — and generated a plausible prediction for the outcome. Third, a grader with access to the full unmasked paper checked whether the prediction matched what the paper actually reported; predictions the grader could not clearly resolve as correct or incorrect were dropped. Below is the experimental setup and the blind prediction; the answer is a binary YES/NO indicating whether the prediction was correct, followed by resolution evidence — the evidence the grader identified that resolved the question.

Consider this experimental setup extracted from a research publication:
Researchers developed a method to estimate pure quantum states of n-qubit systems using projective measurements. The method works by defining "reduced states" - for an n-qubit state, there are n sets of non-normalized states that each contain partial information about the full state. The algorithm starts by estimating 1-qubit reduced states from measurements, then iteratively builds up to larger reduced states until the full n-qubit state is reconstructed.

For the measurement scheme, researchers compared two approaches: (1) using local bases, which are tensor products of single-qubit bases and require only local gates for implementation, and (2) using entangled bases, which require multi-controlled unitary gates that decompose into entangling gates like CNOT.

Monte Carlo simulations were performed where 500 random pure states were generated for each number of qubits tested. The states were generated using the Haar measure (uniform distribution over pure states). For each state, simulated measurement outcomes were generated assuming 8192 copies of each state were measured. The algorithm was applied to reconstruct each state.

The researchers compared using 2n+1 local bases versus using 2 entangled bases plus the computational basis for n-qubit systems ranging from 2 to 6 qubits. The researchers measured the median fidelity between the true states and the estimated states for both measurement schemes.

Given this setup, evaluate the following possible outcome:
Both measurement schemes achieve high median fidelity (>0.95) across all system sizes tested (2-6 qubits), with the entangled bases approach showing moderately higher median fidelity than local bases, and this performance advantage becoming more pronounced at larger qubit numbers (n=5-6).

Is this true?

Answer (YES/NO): NO